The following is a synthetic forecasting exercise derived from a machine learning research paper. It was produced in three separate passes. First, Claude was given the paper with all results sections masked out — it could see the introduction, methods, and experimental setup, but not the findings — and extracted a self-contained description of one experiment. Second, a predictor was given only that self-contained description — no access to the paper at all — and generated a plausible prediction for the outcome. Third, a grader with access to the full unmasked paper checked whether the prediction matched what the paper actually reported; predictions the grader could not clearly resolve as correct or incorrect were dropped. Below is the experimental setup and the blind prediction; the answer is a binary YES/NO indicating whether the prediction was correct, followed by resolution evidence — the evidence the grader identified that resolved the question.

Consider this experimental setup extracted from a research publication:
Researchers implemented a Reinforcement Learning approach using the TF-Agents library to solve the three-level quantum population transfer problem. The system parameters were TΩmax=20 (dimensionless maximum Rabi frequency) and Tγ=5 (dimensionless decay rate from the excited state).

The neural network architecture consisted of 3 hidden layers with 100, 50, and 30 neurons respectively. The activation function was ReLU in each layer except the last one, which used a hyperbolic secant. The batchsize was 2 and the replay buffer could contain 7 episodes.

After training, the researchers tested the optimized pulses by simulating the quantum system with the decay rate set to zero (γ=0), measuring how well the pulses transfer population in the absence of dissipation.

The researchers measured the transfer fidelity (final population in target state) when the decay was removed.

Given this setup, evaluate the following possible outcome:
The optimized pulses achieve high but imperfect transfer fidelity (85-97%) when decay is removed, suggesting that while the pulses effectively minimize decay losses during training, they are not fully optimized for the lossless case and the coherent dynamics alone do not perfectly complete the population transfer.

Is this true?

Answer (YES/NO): NO